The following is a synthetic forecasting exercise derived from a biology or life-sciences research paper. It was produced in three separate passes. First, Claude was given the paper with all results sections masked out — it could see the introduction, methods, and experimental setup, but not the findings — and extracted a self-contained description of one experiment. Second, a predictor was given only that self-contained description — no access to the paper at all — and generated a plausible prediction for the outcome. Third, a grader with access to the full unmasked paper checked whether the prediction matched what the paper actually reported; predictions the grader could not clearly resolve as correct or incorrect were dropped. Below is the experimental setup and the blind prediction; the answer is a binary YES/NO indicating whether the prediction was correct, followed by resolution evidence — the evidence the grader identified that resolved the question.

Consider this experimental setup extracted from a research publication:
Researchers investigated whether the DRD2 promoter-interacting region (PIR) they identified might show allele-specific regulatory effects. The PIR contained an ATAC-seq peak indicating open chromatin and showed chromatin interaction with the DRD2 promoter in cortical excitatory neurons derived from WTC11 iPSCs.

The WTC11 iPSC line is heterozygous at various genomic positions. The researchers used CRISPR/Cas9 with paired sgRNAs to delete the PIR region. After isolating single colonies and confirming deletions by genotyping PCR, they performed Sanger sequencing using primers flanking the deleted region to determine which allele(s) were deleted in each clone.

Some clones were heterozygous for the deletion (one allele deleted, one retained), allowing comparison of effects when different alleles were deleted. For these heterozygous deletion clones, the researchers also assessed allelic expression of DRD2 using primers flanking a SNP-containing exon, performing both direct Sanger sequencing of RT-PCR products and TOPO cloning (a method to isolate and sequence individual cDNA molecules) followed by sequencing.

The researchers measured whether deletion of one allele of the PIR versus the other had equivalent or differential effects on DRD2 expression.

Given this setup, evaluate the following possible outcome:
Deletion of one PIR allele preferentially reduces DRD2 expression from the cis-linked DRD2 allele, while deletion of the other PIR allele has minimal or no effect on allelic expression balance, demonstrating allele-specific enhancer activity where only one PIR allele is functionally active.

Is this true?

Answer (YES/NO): NO